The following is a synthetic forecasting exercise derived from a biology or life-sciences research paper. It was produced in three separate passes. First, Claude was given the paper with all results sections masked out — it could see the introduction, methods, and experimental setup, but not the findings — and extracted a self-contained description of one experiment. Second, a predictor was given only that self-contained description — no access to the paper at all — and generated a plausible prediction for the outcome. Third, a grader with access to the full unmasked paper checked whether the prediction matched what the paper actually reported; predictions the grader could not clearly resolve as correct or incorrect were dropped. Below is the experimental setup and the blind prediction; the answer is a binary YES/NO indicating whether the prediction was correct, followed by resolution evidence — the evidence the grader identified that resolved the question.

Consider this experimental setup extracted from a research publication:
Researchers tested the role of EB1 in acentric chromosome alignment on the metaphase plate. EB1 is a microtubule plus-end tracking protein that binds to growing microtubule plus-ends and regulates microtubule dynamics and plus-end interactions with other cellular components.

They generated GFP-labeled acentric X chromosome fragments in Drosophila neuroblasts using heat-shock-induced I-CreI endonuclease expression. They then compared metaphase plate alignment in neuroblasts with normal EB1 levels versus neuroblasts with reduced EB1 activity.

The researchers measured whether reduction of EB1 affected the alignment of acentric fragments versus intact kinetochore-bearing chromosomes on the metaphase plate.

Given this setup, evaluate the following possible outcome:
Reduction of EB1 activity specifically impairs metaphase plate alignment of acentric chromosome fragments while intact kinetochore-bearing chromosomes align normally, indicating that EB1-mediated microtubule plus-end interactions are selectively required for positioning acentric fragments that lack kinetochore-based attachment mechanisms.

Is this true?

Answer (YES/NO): YES